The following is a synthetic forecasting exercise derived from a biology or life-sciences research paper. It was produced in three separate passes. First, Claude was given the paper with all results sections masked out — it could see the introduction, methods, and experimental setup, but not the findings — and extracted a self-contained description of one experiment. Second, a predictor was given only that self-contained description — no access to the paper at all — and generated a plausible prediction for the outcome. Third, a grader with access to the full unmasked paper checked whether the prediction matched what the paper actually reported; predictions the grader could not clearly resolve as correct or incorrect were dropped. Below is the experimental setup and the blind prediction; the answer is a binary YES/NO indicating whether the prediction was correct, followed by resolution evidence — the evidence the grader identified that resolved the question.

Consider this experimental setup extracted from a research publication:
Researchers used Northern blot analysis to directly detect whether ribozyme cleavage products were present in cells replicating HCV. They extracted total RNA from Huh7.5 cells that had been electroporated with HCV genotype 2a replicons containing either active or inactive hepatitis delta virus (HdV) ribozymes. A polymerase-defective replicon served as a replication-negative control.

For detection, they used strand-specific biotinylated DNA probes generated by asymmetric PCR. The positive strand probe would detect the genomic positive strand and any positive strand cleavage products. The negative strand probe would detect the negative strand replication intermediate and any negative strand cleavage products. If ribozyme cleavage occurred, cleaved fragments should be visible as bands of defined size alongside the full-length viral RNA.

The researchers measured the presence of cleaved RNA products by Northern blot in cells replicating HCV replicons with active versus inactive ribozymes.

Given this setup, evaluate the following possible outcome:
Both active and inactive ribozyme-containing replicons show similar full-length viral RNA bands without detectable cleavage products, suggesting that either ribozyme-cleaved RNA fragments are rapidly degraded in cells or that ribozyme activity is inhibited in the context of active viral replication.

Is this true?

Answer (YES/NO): NO